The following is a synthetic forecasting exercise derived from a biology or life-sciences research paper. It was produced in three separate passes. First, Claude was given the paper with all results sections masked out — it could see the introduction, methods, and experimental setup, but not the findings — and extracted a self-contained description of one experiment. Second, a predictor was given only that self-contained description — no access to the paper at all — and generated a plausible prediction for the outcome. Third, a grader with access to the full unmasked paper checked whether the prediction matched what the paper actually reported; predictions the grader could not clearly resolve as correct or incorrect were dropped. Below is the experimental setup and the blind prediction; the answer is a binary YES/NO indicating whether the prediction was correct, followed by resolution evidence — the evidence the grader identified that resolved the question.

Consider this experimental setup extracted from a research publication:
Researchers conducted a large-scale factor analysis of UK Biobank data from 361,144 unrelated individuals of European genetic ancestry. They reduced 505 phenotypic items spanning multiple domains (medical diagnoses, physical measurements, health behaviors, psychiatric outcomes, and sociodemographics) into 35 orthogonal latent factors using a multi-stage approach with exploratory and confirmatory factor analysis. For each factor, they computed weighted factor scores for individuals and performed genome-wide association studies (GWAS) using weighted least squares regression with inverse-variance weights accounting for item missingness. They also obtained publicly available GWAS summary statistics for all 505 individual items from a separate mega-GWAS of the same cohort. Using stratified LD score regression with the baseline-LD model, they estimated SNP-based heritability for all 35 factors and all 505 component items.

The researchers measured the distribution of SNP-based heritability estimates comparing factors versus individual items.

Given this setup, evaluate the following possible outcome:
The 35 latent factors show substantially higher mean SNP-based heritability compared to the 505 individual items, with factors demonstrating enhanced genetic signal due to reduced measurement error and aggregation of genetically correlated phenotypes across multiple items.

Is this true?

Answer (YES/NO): YES